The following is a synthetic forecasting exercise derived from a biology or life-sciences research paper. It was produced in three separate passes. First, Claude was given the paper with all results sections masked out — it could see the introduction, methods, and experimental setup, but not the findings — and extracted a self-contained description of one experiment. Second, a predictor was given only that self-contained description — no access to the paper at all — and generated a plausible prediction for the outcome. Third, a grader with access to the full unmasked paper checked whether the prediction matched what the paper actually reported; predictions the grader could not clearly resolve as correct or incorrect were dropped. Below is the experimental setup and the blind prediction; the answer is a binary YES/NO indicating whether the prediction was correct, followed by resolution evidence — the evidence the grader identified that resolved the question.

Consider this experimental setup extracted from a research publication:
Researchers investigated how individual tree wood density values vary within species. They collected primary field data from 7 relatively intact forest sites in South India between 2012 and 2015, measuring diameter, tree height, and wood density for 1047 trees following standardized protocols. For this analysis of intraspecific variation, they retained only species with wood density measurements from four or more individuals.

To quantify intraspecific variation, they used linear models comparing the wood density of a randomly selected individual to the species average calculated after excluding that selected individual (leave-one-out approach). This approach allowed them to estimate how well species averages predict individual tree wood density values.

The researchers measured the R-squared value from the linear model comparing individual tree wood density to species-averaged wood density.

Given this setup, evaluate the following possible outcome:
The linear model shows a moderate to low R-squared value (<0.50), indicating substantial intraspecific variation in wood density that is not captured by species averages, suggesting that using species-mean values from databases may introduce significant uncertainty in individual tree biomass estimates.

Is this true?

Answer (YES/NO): NO